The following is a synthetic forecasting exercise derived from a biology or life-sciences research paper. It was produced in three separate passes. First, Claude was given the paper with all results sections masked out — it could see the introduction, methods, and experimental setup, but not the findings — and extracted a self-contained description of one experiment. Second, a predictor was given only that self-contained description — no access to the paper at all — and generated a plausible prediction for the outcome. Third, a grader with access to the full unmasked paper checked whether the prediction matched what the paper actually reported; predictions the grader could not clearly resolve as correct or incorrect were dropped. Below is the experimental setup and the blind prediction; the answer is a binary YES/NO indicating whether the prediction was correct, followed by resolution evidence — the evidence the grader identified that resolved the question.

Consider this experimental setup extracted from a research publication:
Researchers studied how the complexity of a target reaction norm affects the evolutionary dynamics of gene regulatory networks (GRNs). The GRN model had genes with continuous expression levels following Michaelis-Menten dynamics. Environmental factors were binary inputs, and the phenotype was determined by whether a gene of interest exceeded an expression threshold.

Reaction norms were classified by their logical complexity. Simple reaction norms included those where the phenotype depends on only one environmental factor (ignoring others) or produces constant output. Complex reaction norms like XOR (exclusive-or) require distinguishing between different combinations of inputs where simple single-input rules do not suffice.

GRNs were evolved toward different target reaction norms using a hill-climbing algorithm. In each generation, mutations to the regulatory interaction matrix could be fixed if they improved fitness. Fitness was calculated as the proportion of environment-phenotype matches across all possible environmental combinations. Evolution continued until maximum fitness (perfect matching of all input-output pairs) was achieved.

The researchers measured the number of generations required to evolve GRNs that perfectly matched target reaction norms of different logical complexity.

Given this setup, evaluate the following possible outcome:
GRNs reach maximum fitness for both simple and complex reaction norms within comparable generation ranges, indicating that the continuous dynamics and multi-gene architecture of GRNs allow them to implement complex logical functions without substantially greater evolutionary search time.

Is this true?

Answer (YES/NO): NO